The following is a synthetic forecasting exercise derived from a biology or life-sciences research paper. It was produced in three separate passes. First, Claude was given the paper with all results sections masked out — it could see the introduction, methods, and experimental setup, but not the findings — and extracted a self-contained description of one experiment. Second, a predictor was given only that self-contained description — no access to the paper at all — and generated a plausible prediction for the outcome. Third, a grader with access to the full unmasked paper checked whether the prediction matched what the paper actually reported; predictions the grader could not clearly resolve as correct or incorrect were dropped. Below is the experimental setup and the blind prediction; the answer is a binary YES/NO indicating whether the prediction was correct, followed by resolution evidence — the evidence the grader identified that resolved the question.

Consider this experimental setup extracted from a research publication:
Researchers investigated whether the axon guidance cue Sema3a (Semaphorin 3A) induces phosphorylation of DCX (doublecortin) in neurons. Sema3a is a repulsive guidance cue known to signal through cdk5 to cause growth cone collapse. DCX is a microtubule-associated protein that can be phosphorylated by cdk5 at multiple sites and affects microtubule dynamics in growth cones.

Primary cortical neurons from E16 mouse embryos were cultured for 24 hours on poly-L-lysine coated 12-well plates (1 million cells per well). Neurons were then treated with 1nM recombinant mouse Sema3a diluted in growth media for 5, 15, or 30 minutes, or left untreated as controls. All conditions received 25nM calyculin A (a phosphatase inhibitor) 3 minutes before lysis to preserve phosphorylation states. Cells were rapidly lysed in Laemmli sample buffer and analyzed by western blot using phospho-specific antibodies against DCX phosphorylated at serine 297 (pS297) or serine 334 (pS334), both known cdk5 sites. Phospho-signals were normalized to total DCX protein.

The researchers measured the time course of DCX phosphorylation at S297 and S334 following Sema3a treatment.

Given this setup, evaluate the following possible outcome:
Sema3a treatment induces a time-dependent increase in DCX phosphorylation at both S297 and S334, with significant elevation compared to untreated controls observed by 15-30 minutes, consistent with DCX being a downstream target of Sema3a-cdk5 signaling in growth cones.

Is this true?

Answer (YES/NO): NO